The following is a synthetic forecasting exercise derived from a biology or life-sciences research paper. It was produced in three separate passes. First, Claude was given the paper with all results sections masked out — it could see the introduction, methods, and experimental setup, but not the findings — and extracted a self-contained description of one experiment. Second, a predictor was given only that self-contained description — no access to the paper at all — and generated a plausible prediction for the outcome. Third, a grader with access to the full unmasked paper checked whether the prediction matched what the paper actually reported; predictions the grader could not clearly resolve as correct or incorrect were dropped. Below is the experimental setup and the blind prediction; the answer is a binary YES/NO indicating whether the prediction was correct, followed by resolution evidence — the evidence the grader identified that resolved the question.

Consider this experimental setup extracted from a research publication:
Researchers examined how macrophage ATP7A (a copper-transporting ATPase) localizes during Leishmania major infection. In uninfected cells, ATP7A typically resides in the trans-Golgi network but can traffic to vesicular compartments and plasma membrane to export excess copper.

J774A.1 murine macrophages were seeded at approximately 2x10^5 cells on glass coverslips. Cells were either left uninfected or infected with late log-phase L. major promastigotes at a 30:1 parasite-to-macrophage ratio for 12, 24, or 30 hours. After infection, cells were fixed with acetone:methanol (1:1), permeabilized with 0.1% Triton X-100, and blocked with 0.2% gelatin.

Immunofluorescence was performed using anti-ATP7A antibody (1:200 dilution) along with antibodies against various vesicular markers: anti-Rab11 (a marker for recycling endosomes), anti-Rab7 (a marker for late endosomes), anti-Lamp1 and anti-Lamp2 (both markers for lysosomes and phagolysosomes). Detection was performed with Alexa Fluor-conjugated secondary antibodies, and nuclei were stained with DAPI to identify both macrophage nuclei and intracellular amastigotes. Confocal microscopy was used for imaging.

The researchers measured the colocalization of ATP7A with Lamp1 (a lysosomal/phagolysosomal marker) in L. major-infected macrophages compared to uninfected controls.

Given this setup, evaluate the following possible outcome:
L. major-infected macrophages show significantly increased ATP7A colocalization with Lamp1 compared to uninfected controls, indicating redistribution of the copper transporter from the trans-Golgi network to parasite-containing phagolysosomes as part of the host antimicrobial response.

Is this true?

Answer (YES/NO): YES